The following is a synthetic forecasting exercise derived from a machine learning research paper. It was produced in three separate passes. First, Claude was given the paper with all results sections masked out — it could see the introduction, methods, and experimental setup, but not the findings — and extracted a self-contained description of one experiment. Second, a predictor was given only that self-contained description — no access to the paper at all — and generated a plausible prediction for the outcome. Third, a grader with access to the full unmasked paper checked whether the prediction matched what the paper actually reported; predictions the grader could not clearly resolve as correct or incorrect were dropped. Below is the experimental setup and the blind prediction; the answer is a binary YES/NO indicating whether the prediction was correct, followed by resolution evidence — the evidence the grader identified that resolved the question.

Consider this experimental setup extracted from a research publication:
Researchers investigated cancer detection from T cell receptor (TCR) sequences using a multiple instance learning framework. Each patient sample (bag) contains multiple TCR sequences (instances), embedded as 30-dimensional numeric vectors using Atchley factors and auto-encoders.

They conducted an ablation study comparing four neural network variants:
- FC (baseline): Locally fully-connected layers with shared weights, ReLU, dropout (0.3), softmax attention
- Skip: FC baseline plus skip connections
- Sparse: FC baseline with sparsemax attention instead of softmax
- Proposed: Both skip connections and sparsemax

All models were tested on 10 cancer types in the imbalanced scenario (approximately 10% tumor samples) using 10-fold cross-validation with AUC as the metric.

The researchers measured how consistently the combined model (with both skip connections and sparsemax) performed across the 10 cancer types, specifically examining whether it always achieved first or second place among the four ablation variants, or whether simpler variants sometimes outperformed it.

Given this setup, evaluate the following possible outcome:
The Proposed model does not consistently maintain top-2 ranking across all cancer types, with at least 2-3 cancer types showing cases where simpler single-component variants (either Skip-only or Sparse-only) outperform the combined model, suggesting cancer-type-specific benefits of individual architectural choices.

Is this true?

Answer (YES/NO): NO